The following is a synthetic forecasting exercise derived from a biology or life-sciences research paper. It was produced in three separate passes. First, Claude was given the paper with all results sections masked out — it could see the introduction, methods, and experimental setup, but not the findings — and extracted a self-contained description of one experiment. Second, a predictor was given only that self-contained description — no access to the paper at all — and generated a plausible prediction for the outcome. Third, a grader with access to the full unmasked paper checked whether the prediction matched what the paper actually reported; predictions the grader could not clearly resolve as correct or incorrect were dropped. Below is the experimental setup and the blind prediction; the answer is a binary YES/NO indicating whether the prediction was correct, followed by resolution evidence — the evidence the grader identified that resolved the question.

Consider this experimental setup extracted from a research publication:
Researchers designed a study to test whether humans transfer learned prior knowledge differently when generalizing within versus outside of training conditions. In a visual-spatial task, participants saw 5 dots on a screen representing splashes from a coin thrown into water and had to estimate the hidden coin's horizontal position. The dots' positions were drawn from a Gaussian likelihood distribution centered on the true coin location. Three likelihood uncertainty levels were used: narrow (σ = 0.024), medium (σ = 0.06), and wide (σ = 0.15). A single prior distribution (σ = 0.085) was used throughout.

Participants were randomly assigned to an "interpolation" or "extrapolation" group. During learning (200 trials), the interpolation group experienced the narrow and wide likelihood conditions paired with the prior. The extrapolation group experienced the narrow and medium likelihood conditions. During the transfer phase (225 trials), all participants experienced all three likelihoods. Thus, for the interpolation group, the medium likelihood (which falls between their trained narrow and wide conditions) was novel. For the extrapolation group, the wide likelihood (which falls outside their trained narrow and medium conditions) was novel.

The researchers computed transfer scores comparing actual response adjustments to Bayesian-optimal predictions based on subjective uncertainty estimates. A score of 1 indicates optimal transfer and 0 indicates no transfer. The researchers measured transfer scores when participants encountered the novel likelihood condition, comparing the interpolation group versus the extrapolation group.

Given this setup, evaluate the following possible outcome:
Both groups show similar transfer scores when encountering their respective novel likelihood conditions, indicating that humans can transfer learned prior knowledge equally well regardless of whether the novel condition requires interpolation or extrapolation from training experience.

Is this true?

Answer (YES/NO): NO